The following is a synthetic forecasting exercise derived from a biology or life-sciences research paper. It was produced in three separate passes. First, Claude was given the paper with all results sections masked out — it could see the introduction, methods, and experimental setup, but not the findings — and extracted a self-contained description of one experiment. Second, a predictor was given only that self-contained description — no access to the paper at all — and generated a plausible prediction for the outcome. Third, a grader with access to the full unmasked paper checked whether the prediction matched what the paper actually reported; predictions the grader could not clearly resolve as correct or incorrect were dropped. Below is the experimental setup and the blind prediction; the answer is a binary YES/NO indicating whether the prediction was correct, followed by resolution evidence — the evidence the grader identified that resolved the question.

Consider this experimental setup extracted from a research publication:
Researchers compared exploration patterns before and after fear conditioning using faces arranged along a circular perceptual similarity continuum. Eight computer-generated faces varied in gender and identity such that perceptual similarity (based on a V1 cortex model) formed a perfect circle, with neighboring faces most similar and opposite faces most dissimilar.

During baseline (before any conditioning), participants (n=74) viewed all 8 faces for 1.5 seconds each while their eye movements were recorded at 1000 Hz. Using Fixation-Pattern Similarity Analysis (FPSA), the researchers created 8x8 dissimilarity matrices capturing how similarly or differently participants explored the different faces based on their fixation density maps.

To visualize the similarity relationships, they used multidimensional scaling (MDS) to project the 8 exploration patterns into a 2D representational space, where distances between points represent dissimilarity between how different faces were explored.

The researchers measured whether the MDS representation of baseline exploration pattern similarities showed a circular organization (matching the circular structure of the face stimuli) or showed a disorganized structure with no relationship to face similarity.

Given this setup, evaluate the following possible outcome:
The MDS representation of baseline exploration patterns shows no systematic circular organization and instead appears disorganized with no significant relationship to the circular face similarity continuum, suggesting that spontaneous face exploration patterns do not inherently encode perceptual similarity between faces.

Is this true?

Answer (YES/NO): NO